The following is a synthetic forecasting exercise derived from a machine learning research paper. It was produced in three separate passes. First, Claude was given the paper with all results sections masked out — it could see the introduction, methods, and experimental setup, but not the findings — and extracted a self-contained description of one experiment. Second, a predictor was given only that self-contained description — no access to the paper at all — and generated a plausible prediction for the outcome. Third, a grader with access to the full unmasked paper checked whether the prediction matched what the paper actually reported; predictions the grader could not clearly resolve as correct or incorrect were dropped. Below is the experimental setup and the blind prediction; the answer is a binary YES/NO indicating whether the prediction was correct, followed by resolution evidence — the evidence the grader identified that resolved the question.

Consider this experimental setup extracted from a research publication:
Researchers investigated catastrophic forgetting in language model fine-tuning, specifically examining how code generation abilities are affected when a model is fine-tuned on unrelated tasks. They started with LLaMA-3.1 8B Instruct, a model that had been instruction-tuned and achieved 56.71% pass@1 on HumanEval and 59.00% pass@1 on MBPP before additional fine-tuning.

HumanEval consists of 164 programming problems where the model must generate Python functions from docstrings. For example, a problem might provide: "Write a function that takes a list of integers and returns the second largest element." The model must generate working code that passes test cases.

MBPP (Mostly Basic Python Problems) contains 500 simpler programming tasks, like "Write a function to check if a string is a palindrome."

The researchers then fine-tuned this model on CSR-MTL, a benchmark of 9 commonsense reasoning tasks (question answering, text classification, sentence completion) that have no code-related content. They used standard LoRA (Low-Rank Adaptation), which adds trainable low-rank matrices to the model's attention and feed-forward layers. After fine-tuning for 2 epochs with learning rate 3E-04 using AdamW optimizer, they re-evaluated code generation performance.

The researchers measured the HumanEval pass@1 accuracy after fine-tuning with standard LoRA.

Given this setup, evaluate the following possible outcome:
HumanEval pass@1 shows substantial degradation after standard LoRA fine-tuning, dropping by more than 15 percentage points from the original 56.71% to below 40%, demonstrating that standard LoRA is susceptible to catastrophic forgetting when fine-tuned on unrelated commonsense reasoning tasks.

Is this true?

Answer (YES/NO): YES